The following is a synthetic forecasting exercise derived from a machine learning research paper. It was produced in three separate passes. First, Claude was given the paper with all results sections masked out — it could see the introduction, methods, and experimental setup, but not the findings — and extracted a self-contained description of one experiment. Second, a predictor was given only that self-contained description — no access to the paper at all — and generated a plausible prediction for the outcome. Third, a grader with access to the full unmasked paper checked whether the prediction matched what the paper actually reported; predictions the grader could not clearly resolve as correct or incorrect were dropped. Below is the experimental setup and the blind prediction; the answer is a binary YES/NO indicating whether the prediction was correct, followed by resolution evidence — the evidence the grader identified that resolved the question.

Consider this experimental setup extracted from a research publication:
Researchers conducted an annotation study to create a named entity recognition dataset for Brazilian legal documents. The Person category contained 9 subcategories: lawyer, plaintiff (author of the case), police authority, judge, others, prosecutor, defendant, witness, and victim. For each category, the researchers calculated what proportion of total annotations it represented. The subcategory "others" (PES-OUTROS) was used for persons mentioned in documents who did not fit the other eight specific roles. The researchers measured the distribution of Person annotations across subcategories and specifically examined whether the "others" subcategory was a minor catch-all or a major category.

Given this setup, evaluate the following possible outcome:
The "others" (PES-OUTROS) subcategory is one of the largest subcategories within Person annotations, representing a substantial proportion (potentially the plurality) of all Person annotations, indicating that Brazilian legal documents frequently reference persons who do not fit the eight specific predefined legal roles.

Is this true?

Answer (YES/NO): NO